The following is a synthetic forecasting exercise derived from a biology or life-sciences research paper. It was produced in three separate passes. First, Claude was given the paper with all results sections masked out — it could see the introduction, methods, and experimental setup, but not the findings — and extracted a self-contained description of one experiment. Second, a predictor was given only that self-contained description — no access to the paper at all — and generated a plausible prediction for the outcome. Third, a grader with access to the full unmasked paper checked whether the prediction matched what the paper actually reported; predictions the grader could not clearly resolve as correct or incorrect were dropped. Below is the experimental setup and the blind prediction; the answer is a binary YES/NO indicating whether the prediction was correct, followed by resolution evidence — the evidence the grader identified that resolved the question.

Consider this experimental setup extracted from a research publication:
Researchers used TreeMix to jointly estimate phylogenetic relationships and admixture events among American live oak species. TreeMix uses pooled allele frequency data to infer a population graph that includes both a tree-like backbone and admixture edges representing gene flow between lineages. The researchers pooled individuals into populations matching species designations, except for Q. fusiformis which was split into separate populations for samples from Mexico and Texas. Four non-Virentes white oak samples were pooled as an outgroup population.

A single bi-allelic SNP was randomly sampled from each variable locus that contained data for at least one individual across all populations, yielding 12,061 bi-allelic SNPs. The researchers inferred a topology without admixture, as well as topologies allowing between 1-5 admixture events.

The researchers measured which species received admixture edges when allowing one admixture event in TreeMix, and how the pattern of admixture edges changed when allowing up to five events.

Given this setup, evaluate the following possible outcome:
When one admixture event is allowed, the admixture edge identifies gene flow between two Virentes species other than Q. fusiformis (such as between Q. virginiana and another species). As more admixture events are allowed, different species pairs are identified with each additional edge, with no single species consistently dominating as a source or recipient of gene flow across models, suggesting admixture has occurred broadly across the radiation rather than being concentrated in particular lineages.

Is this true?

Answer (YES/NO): NO